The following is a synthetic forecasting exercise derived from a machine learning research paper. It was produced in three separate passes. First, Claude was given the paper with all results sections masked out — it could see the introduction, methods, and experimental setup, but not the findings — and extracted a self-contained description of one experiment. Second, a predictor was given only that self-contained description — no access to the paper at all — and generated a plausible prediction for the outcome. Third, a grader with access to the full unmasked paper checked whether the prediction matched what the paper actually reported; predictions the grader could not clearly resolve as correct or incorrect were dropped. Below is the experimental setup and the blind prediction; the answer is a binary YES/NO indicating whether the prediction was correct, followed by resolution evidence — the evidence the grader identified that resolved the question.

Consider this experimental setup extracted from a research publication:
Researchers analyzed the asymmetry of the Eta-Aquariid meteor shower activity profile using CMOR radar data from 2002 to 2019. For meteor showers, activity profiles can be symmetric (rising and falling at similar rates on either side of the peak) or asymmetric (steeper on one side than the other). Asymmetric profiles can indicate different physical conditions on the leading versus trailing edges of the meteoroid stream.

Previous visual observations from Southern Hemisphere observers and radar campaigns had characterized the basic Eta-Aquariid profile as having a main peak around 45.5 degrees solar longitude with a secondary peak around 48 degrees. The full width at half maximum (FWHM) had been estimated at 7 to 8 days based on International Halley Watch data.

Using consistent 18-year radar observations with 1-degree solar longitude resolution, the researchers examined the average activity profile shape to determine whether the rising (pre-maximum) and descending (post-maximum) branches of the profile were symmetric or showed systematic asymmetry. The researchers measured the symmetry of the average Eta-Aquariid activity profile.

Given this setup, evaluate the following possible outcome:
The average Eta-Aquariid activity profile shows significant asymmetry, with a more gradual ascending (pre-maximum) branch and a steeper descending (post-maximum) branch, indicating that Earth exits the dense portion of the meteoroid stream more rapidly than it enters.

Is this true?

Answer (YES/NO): NO